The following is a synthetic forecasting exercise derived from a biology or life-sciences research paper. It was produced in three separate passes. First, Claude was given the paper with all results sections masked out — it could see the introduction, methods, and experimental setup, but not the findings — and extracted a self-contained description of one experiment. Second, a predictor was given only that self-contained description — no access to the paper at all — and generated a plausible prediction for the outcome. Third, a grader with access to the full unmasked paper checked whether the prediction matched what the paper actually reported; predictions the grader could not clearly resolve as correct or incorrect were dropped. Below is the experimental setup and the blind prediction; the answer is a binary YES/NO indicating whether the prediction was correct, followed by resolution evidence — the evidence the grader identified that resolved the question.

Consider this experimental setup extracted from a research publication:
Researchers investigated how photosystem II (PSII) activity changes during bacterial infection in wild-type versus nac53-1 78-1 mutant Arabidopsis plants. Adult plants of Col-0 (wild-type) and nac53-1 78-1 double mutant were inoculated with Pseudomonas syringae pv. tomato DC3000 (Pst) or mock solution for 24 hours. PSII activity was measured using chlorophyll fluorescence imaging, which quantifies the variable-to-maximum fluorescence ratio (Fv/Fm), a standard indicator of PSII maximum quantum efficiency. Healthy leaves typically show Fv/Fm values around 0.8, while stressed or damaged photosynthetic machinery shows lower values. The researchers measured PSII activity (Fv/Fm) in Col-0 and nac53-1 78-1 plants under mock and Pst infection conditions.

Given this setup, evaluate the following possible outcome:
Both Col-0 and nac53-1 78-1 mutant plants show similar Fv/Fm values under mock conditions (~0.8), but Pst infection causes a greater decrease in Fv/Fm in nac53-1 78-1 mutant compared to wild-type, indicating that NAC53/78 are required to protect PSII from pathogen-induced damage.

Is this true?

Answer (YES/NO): NO